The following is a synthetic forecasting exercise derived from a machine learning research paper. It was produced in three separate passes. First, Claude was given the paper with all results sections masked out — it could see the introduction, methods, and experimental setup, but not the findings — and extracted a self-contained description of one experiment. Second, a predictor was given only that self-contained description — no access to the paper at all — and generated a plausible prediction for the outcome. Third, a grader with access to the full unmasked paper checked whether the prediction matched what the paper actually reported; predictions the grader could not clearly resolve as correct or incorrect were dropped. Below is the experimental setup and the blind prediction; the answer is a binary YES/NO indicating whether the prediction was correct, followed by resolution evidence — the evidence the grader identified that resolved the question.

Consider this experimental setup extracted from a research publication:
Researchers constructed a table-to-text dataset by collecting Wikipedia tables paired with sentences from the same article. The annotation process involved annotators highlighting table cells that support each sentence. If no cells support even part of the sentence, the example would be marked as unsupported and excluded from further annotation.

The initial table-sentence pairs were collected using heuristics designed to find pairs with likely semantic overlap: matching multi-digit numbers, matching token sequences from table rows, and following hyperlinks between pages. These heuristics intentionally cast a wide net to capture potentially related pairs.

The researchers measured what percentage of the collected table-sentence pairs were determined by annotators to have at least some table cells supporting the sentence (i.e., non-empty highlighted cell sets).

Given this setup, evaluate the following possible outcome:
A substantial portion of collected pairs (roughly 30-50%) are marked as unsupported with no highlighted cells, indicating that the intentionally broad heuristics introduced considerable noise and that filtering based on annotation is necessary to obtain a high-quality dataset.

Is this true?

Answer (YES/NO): YES